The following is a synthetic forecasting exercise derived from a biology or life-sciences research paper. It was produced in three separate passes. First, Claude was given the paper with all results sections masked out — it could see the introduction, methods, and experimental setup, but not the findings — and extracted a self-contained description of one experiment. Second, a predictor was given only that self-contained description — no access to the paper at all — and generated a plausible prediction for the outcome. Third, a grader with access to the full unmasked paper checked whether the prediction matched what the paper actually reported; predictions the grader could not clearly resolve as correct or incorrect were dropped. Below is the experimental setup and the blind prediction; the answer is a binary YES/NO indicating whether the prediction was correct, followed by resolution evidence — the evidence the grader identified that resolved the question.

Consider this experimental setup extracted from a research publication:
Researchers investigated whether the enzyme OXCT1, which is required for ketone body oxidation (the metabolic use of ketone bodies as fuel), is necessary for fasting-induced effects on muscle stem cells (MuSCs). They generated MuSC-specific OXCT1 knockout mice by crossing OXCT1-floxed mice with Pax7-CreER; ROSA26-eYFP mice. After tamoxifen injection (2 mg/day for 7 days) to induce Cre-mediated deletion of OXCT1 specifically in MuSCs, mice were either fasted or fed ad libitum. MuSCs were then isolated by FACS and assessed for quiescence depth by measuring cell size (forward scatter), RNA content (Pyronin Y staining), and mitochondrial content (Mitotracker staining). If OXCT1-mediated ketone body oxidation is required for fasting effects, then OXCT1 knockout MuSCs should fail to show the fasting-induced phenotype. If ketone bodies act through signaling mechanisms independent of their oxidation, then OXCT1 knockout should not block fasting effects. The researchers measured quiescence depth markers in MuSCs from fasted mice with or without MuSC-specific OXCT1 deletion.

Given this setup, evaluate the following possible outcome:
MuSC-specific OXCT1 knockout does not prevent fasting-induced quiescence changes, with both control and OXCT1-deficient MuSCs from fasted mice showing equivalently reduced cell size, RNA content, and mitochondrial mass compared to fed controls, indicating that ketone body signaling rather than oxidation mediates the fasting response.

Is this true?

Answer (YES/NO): YES